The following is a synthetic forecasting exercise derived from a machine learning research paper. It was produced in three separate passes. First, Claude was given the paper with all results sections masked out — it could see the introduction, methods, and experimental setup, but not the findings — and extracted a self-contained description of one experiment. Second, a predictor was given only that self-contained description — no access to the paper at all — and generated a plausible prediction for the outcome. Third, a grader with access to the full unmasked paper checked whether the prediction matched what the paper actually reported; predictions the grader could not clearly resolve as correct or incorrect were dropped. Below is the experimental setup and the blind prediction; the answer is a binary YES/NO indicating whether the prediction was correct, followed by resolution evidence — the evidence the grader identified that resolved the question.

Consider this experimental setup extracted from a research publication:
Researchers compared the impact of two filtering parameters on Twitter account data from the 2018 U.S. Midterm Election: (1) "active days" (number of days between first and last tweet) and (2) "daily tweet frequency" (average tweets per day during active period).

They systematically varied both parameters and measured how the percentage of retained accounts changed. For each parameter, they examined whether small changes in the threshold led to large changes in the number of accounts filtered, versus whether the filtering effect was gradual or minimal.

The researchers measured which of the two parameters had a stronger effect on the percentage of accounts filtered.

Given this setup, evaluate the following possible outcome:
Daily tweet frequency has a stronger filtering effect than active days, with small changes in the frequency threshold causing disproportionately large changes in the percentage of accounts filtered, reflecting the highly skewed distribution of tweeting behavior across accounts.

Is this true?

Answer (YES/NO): YES